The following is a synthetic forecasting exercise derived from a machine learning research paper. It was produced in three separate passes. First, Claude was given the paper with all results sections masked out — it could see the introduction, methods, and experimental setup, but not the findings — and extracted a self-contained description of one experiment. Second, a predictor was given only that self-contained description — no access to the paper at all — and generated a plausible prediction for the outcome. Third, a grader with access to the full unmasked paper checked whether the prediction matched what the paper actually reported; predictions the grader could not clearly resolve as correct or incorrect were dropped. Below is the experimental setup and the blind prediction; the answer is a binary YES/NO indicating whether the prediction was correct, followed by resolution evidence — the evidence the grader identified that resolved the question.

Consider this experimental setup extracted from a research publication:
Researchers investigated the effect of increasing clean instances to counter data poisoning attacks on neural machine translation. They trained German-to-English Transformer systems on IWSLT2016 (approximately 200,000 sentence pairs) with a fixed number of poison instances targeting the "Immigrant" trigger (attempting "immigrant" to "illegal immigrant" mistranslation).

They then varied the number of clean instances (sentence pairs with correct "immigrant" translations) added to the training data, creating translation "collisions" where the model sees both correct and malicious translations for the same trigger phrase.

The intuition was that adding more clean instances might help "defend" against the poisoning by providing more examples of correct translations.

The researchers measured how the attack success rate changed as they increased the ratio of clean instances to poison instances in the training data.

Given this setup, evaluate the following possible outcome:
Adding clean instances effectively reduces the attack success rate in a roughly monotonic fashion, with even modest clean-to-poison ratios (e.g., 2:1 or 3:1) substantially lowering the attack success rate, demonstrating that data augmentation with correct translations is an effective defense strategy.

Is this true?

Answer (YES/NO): NO